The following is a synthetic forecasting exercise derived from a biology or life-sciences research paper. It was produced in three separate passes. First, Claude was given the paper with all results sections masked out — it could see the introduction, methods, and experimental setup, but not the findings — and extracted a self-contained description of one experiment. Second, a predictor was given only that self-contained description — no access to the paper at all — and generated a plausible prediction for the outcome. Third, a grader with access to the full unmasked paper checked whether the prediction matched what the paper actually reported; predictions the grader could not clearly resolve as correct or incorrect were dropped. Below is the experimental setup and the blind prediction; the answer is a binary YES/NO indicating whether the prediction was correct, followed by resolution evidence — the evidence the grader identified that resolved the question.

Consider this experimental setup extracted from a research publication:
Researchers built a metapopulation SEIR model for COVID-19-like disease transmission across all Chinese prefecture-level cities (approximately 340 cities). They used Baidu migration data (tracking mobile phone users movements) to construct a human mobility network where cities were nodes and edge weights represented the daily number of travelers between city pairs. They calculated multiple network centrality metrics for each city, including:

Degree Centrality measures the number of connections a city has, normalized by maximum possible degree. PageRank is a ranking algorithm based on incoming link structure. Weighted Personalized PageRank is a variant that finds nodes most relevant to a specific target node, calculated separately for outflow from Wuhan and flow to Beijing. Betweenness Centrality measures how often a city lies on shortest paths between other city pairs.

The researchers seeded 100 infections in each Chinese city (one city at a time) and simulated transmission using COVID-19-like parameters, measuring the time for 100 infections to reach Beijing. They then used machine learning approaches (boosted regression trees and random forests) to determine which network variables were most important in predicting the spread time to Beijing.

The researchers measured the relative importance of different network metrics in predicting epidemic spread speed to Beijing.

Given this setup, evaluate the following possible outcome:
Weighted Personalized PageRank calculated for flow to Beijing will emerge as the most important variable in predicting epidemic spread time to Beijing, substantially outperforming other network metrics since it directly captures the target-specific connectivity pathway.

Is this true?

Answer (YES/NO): NO